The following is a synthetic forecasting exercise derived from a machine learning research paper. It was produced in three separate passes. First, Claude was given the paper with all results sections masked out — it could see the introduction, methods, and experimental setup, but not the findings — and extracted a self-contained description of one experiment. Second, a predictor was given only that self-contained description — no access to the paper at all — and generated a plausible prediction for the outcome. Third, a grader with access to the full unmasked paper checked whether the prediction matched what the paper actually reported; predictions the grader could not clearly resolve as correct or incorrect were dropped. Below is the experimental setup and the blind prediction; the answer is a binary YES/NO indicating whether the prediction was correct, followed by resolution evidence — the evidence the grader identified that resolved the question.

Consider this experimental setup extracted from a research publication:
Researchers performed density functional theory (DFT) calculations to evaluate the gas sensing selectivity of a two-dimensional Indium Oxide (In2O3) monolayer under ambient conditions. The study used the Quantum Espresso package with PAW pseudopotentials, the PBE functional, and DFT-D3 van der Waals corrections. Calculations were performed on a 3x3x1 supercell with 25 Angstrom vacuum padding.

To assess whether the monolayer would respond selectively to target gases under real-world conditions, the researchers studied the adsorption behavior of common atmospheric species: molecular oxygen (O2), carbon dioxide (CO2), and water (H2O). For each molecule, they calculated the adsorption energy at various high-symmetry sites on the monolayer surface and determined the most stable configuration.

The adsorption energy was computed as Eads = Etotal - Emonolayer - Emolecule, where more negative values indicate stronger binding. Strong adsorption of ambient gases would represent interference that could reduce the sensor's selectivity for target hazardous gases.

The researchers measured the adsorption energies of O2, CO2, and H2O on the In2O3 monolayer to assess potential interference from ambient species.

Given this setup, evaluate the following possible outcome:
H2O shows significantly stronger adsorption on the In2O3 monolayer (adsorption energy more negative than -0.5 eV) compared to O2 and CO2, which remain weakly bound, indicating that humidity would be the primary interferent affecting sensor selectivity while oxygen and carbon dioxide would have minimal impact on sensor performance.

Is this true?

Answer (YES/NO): YES